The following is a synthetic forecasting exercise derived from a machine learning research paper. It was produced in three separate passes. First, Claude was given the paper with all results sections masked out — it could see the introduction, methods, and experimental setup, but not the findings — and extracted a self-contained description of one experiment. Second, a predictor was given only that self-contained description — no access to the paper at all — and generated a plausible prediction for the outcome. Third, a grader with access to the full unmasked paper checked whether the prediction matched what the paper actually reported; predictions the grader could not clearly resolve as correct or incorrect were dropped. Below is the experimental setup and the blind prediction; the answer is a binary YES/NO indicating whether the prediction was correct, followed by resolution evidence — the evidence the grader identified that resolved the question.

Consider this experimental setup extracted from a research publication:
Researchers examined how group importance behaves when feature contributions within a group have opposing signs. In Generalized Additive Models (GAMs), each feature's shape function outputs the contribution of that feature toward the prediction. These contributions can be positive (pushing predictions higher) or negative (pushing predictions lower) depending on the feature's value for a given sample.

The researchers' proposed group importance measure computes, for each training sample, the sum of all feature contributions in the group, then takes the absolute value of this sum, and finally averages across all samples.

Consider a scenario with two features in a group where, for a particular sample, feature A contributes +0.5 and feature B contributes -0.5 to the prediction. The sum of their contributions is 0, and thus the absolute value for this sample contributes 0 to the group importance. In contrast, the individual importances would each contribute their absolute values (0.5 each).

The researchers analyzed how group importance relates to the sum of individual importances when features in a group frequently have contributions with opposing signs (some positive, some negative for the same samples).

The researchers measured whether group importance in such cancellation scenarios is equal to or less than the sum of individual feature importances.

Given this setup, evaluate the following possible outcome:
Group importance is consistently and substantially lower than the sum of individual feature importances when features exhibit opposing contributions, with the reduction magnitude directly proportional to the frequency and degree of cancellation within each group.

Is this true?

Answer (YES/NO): NO